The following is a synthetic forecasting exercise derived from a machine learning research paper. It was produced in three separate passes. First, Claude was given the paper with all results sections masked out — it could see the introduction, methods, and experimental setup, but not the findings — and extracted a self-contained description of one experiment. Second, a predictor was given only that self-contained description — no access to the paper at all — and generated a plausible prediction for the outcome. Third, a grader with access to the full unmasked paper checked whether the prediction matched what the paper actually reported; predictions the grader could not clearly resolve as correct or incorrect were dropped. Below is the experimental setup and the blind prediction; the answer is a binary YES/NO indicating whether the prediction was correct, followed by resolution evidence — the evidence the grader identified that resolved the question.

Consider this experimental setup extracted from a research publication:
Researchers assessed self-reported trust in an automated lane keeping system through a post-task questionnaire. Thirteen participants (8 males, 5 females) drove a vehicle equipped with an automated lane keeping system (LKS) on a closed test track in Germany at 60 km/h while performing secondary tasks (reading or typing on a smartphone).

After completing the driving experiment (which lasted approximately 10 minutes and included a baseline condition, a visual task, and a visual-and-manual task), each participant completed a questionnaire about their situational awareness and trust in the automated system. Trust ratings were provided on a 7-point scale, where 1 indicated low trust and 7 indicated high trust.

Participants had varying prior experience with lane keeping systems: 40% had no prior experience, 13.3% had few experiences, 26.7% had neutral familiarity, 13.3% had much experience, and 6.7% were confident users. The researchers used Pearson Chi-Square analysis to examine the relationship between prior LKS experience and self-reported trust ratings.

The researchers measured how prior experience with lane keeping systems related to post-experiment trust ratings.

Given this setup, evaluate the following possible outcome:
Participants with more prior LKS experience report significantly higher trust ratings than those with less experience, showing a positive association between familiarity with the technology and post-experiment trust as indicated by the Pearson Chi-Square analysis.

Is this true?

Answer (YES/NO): NO